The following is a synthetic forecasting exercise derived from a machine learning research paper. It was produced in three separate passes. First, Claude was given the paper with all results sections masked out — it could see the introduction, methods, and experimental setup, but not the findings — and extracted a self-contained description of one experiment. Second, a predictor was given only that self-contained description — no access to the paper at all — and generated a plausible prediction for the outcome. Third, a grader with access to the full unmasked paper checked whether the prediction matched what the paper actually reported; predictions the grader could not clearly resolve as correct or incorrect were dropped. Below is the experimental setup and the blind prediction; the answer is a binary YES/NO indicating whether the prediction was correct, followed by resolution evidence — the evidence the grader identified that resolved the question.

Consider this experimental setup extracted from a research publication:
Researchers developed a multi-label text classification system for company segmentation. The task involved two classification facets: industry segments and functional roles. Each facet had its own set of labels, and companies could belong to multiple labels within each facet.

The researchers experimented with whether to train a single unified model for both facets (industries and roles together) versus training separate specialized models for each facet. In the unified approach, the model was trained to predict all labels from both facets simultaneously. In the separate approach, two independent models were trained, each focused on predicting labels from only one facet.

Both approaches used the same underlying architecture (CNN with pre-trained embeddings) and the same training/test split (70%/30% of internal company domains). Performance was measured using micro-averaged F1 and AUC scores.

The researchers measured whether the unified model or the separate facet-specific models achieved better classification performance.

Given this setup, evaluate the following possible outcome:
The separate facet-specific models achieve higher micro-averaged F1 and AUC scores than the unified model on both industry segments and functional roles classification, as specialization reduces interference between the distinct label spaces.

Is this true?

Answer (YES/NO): YES